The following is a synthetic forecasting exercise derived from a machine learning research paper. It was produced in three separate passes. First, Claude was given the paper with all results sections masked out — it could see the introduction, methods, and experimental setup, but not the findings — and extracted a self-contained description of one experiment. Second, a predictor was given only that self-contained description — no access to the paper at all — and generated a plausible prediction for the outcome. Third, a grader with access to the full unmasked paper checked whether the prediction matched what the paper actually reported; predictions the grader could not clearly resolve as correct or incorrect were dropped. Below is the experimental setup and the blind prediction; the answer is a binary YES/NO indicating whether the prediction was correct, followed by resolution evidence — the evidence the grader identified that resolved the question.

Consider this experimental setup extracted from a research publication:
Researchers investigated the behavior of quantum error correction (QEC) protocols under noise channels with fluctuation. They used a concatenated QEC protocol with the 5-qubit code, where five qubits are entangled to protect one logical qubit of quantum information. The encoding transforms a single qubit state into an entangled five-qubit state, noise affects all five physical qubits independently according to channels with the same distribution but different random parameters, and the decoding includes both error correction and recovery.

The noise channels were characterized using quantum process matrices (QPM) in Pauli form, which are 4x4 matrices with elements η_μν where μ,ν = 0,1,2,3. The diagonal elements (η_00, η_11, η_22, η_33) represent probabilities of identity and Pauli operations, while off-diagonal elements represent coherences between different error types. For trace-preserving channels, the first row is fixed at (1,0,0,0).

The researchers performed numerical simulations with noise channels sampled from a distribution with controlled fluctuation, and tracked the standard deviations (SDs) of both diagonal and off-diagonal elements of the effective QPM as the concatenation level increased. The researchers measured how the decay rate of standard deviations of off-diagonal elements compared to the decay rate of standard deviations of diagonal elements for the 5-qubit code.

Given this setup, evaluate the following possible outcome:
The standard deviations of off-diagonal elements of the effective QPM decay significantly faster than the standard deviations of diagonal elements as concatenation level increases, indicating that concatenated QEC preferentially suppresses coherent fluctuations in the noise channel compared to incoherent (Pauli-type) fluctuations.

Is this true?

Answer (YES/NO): YES